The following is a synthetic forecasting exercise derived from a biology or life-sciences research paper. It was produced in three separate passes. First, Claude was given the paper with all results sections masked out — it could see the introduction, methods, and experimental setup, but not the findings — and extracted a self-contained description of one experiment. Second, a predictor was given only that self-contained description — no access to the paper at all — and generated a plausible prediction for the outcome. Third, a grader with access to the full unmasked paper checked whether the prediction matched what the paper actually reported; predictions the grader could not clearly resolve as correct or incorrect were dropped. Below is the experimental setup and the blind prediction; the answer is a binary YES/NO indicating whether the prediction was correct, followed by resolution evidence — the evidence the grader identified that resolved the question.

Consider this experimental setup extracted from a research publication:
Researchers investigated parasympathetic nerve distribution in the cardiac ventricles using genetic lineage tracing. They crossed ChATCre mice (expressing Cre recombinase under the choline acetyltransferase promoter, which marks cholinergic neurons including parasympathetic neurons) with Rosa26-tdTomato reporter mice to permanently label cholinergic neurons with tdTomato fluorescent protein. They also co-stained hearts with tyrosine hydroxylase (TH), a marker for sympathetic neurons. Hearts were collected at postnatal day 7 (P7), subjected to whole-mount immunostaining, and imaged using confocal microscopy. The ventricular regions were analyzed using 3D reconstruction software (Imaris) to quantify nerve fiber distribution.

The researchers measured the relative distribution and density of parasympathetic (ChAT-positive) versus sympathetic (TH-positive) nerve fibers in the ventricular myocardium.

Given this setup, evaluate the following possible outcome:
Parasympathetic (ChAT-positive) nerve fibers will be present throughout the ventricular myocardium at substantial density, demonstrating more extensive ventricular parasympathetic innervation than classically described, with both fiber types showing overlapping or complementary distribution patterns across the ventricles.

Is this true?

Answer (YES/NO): YES